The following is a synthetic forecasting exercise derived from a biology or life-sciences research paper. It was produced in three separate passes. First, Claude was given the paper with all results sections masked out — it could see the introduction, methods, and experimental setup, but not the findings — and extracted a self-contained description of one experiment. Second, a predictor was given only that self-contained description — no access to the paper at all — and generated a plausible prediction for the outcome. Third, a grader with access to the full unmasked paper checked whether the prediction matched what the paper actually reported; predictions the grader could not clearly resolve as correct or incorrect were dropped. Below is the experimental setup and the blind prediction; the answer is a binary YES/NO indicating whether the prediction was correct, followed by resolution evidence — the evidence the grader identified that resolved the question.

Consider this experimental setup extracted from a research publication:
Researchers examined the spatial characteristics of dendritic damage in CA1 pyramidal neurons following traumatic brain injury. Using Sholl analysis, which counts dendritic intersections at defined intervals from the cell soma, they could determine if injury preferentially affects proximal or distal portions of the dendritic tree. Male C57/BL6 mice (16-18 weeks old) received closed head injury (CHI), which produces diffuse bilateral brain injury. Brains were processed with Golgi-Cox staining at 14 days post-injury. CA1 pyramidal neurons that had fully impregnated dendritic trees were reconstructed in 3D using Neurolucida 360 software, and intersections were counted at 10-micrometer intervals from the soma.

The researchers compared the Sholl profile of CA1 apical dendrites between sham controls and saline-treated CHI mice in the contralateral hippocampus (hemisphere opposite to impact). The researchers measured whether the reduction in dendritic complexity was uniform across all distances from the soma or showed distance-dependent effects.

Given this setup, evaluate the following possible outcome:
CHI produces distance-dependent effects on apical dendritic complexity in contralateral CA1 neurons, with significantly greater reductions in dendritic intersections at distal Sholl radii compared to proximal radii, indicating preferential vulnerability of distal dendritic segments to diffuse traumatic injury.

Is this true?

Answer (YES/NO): NO